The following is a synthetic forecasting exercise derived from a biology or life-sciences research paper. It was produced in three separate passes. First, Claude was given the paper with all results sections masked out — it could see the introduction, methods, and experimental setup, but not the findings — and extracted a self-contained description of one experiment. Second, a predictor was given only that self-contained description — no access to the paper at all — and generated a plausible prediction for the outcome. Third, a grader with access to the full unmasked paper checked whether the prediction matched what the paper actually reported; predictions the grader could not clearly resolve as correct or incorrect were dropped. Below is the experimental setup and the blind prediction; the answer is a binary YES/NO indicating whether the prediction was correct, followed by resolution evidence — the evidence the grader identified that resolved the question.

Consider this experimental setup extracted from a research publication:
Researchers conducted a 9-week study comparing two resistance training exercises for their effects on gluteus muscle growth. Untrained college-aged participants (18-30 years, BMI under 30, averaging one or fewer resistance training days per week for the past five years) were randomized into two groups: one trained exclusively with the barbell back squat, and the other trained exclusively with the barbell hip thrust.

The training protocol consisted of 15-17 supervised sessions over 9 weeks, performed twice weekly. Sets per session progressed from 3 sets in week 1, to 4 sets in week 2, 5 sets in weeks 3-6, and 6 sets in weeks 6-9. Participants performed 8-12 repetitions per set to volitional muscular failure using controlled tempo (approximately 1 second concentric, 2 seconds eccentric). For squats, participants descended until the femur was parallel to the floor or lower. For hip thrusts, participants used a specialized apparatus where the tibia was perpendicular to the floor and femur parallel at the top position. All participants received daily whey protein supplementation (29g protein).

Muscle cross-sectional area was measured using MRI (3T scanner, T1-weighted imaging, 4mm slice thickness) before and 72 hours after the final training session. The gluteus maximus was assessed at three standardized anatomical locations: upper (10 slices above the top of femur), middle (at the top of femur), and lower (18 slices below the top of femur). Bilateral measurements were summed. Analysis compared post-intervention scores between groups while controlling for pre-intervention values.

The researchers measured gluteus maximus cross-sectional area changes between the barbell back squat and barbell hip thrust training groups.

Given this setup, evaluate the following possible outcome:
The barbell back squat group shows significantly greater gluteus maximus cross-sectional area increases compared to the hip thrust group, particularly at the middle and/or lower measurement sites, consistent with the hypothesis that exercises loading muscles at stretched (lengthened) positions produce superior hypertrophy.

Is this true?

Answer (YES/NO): NO